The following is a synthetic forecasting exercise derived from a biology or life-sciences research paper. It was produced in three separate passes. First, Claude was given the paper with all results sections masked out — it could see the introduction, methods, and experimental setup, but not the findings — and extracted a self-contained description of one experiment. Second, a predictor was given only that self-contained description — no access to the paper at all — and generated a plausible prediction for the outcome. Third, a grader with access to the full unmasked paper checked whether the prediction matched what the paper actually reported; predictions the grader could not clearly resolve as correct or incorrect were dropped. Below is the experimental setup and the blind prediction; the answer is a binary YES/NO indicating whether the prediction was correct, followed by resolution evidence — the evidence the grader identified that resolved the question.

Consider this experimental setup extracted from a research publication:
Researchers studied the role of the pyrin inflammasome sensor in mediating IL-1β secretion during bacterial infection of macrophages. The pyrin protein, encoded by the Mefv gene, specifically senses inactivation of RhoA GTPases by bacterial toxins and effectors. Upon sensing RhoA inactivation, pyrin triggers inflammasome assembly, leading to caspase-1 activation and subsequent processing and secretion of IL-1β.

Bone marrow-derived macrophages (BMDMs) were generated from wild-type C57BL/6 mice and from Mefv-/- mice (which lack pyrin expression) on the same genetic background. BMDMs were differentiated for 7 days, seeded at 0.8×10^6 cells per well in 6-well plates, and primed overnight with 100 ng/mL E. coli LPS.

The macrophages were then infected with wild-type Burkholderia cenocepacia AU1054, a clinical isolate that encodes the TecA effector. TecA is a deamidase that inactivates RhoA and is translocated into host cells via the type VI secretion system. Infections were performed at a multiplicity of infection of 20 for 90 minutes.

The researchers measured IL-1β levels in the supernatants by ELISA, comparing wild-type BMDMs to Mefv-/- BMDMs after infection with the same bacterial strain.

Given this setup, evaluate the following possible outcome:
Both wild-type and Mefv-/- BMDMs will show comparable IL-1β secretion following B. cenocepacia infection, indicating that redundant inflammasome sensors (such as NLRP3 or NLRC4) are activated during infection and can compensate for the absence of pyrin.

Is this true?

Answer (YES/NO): NO